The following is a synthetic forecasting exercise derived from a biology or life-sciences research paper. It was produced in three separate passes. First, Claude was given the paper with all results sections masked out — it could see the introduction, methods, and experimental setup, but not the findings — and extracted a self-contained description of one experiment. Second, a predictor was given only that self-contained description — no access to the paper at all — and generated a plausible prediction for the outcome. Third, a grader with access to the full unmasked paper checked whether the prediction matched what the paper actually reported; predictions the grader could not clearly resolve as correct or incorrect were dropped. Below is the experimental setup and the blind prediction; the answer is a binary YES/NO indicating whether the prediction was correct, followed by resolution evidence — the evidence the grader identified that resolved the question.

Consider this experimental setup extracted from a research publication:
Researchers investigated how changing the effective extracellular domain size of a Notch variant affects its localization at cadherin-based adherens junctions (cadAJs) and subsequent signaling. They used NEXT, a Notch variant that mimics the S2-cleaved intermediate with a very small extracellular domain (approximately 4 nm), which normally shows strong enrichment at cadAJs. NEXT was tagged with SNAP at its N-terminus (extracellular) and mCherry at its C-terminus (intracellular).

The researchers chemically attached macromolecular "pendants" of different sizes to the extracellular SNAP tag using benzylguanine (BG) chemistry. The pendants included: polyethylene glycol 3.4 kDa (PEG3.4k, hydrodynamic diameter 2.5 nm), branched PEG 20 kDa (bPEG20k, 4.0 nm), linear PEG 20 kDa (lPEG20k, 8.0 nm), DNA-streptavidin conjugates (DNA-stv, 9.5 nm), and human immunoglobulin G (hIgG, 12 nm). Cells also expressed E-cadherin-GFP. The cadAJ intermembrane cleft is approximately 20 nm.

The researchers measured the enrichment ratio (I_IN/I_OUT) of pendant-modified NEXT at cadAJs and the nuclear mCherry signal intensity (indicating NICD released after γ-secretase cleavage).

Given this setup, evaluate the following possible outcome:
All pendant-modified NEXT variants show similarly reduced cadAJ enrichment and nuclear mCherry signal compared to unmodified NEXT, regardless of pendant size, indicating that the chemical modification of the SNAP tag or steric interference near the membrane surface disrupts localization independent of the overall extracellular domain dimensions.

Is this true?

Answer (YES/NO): NO